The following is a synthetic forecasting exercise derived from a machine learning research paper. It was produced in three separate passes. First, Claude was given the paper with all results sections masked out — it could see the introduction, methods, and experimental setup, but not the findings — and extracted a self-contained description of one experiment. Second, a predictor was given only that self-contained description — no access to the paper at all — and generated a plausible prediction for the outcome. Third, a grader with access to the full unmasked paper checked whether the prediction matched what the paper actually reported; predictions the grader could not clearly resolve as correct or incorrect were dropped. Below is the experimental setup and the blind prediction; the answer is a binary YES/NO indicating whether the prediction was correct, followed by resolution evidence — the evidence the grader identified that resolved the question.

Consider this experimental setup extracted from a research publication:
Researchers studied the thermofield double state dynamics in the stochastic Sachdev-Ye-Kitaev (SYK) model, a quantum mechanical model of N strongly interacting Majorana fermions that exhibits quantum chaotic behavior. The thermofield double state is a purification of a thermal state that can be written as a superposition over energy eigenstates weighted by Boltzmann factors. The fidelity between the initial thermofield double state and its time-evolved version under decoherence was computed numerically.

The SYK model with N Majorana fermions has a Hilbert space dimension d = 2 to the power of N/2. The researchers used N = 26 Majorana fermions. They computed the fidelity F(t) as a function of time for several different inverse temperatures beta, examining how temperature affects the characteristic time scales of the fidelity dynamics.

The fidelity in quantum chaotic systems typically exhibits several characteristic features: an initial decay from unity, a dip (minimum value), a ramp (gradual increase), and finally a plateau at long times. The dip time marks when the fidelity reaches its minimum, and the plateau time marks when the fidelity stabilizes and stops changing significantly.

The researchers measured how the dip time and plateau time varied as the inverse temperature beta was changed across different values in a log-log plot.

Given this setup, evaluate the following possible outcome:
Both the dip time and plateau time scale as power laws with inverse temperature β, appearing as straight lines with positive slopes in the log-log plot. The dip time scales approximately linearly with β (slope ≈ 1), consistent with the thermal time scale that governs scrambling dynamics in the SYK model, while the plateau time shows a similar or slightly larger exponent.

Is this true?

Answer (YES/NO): NO